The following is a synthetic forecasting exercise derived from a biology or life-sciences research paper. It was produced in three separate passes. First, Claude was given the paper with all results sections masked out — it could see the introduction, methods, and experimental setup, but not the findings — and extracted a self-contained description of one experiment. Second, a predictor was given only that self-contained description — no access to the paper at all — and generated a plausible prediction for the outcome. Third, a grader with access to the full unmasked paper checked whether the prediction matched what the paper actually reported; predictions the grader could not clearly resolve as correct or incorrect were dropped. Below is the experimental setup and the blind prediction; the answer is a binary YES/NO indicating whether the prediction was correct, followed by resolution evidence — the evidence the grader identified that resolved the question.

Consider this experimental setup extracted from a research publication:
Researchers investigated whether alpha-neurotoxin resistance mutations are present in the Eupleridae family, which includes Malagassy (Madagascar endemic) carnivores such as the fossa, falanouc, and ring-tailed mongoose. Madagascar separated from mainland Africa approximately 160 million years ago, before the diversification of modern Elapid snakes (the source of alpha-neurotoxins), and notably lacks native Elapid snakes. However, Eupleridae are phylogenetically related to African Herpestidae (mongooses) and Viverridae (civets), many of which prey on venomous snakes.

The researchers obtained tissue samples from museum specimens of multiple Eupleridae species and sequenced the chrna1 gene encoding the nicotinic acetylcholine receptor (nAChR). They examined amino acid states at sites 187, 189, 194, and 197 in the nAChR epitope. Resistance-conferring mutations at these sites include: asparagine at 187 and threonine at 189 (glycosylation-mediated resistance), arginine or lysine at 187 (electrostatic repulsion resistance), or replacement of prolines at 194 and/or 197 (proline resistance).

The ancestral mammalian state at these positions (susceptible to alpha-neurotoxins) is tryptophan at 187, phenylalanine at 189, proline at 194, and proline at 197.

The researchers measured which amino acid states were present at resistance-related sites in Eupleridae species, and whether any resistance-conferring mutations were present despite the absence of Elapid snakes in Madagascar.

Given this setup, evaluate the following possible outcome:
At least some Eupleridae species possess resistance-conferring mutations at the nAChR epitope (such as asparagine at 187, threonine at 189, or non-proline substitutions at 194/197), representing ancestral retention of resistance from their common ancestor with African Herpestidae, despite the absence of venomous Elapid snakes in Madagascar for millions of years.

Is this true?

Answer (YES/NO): YES